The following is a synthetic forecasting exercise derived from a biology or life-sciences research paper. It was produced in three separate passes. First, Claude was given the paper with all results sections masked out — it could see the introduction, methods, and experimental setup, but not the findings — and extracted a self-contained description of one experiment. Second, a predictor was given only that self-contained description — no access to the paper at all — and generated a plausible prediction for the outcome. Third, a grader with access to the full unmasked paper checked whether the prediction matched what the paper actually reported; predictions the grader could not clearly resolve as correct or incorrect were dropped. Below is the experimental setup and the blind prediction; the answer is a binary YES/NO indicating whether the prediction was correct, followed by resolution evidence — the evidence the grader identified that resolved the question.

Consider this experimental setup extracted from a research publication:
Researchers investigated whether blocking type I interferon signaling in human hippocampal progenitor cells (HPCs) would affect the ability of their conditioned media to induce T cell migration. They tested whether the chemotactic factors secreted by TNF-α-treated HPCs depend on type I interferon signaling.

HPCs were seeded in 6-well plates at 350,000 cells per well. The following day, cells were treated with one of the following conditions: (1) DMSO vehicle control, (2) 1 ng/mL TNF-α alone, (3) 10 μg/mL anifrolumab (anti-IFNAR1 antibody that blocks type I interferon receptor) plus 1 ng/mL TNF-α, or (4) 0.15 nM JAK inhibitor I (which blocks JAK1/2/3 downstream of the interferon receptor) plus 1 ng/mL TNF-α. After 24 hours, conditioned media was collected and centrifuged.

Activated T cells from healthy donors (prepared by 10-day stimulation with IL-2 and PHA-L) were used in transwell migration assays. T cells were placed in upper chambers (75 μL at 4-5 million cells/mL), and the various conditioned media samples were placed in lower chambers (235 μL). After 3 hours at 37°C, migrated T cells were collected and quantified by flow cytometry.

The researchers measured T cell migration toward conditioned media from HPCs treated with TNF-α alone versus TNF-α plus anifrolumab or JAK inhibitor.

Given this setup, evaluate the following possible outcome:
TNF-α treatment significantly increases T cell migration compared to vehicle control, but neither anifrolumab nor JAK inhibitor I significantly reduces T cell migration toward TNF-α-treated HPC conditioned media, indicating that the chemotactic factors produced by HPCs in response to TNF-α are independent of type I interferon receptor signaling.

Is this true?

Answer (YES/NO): NO